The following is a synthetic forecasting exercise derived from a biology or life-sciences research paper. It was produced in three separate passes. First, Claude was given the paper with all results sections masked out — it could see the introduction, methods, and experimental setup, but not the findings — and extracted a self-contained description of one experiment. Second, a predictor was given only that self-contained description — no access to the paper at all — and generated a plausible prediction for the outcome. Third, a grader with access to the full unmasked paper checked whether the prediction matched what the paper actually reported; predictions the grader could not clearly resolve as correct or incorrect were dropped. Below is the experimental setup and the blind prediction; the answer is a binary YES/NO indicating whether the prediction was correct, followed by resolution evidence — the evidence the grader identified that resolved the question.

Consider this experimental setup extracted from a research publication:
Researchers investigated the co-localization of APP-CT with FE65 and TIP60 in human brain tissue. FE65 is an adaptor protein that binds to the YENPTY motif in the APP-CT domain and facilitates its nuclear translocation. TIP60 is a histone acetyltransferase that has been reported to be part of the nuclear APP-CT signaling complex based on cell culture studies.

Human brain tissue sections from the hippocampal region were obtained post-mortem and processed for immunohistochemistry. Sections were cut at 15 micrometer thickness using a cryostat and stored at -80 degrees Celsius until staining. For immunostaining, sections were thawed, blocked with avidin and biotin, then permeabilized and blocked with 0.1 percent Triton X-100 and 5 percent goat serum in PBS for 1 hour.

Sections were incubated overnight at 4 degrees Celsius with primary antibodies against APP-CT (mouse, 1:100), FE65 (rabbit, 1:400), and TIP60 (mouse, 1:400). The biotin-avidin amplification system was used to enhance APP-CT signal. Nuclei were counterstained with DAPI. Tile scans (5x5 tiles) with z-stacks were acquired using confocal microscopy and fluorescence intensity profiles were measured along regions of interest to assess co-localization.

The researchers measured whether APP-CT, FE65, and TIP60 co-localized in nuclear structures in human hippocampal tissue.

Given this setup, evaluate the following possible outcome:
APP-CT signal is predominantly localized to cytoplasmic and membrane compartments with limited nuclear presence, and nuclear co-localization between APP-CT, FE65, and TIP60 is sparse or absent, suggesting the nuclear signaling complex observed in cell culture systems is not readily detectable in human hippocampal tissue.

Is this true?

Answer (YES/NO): NO